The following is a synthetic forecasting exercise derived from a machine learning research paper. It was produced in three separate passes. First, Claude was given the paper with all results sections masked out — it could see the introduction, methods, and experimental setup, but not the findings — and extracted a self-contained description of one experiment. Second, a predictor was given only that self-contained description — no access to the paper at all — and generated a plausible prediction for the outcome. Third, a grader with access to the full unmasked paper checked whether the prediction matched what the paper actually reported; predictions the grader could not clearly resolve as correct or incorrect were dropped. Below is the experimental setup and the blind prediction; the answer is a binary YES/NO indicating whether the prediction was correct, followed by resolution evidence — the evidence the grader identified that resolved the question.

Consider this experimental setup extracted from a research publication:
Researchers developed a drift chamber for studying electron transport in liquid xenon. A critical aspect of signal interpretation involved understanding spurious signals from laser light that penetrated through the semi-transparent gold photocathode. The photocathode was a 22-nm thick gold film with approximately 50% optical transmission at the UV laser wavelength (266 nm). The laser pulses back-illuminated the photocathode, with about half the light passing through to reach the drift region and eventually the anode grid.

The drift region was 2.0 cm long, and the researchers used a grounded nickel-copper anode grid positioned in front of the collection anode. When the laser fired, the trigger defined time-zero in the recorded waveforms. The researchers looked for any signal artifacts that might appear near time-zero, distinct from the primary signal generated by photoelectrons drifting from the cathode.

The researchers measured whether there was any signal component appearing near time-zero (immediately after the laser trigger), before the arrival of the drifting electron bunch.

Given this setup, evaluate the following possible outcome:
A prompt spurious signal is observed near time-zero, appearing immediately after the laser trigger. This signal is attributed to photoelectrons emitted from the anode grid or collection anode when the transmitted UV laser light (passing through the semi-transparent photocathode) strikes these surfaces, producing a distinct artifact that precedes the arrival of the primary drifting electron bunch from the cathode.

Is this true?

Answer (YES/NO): YES